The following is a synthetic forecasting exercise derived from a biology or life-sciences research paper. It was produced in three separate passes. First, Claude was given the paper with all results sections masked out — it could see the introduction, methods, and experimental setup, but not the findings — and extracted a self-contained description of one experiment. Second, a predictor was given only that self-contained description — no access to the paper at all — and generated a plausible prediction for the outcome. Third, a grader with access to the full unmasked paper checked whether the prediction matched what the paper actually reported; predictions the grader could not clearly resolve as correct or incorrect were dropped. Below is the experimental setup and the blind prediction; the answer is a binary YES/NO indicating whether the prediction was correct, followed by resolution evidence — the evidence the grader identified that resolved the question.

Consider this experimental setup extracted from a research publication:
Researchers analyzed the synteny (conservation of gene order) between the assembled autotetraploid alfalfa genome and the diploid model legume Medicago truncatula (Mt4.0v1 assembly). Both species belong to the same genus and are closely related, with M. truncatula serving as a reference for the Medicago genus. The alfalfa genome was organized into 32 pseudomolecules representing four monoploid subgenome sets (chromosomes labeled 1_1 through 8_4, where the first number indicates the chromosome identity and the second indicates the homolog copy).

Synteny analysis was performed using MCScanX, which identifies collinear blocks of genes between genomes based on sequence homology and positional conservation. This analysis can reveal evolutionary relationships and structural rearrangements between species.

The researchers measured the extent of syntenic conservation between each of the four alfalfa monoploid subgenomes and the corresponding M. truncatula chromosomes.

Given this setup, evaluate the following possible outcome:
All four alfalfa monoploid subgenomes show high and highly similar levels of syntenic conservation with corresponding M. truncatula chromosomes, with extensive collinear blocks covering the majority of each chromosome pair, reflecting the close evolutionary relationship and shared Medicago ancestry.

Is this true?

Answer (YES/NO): YES